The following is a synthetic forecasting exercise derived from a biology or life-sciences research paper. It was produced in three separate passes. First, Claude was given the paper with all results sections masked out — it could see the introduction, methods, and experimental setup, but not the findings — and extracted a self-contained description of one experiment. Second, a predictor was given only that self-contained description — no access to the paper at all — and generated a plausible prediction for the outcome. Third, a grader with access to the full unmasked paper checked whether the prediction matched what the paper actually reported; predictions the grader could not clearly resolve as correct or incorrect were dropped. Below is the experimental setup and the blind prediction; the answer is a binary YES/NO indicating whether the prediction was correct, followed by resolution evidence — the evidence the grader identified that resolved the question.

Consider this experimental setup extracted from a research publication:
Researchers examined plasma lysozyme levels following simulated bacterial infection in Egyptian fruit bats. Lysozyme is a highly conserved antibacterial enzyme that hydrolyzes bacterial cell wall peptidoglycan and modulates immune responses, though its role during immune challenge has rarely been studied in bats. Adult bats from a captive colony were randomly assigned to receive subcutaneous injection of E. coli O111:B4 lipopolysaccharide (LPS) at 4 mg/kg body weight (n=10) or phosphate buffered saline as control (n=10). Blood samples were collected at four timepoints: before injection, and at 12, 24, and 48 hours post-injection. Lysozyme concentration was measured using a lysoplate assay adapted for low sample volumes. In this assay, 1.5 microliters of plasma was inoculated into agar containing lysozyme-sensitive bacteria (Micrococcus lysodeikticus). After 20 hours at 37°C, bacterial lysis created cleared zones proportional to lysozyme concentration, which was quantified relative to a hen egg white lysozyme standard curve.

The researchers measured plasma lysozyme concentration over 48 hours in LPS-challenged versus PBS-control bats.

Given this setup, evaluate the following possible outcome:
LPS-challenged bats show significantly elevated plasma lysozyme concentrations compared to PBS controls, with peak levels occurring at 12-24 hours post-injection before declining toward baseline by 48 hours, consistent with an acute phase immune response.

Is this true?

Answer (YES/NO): YES